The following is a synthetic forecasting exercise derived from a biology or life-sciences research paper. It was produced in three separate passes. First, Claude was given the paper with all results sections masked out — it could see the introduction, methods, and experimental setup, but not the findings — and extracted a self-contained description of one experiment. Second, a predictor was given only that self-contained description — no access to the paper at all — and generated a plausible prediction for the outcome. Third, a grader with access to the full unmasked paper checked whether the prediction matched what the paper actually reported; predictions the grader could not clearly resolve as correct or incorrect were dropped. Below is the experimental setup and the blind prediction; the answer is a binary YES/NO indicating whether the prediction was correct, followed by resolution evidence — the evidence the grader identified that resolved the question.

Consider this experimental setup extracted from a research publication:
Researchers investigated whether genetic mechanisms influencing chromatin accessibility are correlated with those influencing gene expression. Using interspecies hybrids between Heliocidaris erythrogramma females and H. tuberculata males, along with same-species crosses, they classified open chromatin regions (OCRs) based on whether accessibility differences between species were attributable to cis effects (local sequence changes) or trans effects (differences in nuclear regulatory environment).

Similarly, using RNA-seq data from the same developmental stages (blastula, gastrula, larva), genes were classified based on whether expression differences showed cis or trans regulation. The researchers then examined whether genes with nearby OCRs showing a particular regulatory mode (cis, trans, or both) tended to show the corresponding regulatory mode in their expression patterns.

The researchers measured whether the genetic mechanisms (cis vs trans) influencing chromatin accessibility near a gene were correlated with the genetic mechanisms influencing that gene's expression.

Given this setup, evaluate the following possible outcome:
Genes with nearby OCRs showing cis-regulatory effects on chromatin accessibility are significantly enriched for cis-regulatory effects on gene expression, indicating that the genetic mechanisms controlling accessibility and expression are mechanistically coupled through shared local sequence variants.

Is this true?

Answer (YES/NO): NO